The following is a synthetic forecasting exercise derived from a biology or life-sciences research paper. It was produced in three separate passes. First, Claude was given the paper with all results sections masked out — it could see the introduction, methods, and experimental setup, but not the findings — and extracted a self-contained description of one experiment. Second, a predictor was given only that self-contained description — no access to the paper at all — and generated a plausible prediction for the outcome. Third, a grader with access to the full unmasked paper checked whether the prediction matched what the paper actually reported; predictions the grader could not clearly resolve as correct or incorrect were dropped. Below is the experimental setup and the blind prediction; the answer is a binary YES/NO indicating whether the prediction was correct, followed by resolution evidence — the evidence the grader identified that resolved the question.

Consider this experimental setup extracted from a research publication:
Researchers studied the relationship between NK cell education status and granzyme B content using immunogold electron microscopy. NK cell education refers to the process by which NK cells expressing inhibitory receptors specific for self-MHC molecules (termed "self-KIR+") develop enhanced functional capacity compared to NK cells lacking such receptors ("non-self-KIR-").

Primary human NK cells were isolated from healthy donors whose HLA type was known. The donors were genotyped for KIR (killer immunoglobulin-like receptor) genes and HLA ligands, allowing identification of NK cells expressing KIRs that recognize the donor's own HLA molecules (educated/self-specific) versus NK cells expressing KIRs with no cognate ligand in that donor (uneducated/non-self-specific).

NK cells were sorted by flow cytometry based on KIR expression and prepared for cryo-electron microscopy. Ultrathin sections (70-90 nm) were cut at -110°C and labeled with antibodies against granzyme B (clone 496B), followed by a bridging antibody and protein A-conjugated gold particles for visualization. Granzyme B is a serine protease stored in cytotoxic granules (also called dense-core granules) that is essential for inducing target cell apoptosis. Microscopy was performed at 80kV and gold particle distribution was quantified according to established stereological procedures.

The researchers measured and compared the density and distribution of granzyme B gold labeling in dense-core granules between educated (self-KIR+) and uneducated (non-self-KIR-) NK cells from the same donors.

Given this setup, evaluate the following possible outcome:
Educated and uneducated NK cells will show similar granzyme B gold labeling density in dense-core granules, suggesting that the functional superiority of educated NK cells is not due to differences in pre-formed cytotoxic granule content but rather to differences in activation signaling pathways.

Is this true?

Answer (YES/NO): NO